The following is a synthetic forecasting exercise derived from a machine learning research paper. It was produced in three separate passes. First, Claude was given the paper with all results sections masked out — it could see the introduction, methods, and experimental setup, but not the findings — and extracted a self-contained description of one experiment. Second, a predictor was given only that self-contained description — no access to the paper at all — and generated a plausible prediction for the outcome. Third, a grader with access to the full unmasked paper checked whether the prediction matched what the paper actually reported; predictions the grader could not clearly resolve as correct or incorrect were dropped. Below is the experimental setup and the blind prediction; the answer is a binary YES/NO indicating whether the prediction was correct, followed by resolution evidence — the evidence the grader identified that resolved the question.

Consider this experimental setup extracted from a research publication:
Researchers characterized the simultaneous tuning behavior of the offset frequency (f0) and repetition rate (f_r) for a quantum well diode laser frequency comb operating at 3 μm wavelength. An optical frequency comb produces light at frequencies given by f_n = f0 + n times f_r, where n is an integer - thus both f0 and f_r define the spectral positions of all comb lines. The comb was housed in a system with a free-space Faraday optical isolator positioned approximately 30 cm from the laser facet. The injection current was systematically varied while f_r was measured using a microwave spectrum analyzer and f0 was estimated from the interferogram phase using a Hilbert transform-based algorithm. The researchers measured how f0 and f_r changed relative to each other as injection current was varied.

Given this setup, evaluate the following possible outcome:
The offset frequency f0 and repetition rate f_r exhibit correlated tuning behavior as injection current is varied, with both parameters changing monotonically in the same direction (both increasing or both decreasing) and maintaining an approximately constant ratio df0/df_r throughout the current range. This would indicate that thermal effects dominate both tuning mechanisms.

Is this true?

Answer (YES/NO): NO